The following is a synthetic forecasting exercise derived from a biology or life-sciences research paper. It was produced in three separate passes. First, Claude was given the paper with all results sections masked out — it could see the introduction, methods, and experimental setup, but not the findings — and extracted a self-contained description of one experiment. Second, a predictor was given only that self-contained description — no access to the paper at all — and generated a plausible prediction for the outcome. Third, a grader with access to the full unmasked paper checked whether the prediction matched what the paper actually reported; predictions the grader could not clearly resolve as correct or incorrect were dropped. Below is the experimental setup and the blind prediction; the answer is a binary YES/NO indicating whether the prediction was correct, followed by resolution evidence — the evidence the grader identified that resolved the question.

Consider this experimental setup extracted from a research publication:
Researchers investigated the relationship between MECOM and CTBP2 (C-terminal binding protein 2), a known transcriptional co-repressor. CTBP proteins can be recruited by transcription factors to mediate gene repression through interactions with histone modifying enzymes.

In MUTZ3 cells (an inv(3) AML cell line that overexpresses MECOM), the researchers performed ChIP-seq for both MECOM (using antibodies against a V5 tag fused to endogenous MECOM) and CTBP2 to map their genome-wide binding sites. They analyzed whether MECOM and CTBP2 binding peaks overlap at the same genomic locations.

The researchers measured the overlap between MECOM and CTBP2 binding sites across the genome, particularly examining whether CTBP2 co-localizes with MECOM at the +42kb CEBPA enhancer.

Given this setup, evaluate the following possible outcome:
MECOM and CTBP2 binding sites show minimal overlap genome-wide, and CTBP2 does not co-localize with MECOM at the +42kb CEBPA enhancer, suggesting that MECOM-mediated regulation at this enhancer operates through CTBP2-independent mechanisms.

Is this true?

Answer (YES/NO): NO